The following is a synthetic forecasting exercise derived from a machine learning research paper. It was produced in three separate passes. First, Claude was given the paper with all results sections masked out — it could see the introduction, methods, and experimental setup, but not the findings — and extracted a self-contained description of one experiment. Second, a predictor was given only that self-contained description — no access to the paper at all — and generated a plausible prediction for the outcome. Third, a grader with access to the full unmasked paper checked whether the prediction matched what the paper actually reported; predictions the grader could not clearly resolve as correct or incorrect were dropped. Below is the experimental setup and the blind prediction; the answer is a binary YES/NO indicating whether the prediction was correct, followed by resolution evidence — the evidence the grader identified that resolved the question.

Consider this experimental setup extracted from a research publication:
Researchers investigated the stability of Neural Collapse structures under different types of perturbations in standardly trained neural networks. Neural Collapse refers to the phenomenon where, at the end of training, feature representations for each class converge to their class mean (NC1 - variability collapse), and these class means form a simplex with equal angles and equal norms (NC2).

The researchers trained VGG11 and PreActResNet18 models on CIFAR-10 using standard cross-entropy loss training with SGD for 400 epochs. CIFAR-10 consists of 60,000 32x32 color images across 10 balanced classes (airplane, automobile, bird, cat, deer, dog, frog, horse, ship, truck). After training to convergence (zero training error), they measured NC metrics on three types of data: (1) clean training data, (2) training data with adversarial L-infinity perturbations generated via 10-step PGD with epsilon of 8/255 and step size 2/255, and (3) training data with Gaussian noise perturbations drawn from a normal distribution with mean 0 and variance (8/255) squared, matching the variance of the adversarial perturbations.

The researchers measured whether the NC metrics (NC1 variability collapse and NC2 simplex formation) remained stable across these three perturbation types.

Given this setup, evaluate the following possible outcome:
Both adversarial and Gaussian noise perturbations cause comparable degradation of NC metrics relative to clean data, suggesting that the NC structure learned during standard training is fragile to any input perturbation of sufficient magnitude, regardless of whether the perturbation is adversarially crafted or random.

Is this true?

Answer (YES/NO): NO